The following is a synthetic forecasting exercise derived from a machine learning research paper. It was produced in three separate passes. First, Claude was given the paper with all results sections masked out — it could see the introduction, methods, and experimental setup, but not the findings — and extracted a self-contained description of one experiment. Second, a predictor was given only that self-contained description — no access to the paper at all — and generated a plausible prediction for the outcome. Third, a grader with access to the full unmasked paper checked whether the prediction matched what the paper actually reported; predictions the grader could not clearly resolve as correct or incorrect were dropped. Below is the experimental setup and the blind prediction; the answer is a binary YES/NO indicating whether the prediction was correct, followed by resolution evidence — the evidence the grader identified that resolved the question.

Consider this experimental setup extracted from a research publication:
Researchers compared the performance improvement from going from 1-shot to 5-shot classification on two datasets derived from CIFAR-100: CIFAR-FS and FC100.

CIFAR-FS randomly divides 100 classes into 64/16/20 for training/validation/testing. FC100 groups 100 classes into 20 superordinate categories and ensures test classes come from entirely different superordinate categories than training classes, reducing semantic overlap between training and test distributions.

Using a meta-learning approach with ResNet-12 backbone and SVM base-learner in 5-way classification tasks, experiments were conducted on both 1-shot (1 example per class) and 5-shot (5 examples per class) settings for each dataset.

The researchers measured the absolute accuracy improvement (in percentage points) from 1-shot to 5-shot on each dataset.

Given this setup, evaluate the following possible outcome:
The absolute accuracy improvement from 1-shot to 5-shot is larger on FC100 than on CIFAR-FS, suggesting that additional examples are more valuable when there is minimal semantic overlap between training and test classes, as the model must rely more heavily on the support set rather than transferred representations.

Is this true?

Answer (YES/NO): YES